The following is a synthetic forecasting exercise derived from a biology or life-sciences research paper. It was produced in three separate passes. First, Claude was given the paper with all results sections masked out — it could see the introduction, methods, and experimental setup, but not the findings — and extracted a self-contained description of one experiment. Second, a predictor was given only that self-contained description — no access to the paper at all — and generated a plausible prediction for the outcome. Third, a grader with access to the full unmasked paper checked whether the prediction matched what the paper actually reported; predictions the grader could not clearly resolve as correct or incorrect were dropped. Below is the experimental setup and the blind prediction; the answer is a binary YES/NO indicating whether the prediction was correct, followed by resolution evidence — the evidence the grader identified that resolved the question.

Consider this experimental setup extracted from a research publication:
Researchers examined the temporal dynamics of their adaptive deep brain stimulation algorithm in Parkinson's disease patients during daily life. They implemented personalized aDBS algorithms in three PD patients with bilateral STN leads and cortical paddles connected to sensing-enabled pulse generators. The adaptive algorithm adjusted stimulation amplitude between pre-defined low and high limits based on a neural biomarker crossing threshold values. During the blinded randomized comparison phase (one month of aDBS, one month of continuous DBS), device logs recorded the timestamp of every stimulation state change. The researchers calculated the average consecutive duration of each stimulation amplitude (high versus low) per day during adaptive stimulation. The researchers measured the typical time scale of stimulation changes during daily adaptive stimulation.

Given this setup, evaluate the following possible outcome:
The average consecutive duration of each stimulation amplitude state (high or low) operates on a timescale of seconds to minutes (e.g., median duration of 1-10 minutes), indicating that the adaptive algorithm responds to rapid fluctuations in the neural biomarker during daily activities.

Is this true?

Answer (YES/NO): NO